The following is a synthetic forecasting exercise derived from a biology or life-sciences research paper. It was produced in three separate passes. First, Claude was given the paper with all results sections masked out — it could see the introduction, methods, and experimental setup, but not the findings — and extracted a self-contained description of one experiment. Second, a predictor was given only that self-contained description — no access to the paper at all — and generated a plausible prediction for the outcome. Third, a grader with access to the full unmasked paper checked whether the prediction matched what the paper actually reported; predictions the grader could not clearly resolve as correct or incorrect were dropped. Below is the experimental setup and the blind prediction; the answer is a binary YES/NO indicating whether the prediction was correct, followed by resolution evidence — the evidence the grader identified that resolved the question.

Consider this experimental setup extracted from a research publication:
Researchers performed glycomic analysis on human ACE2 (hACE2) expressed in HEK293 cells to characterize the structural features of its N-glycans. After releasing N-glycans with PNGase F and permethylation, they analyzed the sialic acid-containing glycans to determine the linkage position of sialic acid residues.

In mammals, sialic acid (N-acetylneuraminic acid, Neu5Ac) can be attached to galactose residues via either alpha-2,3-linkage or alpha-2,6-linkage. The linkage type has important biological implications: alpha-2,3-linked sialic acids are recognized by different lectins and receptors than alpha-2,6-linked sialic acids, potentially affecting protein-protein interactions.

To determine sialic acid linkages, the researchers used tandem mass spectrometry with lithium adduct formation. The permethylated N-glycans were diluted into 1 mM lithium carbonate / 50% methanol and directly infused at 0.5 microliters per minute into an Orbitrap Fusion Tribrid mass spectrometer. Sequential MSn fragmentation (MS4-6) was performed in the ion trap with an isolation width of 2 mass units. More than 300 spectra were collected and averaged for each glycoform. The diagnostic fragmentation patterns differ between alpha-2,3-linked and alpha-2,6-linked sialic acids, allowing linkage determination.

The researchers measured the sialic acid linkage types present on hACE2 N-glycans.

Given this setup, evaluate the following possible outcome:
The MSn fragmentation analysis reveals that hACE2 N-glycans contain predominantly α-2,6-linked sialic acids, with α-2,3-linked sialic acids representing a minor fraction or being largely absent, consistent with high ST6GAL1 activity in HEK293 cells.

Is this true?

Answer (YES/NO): NO